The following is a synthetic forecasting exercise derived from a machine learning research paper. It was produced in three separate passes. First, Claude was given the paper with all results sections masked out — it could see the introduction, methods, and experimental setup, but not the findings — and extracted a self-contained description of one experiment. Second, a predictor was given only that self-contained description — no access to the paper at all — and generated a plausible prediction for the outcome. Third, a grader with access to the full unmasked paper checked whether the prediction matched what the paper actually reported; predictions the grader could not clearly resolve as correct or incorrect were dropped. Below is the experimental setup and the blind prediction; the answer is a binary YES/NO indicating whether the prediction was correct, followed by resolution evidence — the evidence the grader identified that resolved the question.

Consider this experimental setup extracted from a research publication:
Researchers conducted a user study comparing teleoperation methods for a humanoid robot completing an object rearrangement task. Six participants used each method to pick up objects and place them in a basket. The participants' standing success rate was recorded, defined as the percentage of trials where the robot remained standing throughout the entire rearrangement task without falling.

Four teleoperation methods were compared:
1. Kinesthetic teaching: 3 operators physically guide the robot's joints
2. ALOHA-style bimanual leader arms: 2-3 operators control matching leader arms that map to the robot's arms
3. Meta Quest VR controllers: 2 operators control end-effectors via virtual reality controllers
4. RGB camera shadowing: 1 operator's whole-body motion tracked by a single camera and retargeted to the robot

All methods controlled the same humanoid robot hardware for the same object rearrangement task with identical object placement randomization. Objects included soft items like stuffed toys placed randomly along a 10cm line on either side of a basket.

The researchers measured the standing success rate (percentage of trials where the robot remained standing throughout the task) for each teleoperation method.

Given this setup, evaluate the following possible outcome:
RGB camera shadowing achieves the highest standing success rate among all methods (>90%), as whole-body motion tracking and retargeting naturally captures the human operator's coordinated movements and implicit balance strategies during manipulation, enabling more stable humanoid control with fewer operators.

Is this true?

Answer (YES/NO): NO